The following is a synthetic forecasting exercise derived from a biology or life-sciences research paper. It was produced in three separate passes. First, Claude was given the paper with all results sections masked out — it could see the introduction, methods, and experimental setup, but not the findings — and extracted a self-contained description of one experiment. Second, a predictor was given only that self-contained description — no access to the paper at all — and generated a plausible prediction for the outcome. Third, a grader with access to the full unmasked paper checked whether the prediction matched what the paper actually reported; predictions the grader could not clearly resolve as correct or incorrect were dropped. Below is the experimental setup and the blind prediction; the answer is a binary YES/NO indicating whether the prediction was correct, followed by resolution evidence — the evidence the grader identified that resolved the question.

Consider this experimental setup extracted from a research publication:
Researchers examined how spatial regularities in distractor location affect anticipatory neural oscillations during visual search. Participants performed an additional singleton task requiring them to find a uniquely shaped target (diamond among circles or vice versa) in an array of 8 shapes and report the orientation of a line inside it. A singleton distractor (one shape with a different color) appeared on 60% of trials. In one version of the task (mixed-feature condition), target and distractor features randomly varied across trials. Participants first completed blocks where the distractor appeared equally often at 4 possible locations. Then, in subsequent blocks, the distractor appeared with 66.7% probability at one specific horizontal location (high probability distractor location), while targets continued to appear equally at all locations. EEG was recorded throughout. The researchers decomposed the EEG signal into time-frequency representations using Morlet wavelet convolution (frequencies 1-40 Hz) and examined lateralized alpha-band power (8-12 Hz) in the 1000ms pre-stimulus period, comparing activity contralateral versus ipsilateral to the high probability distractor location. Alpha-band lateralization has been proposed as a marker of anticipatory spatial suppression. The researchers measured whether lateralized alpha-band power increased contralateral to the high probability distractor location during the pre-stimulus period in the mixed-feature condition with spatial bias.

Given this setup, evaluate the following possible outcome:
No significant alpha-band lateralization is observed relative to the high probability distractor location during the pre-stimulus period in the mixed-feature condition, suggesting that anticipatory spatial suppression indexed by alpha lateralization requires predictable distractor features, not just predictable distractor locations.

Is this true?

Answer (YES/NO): NO